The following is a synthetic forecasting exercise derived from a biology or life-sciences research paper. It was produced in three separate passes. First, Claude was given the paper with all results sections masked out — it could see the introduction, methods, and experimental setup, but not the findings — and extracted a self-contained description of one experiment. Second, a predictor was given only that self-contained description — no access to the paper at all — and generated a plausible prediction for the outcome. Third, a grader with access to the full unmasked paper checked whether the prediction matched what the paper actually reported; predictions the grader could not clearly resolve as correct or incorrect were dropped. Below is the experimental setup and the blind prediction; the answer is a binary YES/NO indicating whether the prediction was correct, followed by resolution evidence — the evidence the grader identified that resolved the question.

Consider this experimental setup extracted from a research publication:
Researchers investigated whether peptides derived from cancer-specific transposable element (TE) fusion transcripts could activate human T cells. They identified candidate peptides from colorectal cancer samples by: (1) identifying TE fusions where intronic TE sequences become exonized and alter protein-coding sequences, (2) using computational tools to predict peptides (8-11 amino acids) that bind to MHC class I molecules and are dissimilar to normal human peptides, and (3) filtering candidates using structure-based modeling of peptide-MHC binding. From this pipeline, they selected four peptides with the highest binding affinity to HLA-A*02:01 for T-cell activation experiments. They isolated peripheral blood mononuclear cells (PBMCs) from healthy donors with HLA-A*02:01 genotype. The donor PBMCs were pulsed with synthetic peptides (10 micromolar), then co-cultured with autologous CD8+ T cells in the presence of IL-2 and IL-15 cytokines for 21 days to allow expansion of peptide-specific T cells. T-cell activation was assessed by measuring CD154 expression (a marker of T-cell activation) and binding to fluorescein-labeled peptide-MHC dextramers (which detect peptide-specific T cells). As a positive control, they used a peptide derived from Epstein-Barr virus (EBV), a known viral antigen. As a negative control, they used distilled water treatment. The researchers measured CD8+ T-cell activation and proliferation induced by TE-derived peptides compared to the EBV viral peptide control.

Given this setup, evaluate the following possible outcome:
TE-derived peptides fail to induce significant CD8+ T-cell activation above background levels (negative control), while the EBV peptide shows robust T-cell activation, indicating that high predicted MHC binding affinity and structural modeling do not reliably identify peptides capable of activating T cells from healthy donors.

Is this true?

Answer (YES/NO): NO